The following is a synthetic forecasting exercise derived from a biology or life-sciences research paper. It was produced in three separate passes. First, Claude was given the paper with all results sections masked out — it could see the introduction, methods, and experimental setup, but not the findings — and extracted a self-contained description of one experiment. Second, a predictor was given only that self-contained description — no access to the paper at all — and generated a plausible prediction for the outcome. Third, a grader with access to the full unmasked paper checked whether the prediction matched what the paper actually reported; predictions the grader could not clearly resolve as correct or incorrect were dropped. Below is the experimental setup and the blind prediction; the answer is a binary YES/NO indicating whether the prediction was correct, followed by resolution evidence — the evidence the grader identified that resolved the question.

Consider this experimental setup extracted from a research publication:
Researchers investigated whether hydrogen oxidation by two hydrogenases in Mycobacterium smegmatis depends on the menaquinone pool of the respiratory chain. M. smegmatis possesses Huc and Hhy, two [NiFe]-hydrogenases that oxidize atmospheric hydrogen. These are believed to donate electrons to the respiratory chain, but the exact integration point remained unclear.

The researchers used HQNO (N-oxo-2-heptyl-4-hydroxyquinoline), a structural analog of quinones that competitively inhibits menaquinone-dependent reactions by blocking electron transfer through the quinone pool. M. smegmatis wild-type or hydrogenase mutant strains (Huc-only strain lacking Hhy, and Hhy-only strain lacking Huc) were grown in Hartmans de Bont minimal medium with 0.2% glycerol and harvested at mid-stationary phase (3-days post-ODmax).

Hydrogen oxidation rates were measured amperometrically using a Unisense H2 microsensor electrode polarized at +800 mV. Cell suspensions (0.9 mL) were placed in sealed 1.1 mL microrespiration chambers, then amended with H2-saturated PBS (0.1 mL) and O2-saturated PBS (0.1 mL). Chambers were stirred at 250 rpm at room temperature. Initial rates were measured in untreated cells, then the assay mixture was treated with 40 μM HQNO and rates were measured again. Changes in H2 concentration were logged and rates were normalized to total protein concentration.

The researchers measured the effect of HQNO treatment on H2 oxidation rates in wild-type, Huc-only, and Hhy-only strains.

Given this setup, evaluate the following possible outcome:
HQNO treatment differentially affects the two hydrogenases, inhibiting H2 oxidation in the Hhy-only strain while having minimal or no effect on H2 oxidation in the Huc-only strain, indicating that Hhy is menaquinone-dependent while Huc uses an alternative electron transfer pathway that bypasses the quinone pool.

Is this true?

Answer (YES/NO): NO